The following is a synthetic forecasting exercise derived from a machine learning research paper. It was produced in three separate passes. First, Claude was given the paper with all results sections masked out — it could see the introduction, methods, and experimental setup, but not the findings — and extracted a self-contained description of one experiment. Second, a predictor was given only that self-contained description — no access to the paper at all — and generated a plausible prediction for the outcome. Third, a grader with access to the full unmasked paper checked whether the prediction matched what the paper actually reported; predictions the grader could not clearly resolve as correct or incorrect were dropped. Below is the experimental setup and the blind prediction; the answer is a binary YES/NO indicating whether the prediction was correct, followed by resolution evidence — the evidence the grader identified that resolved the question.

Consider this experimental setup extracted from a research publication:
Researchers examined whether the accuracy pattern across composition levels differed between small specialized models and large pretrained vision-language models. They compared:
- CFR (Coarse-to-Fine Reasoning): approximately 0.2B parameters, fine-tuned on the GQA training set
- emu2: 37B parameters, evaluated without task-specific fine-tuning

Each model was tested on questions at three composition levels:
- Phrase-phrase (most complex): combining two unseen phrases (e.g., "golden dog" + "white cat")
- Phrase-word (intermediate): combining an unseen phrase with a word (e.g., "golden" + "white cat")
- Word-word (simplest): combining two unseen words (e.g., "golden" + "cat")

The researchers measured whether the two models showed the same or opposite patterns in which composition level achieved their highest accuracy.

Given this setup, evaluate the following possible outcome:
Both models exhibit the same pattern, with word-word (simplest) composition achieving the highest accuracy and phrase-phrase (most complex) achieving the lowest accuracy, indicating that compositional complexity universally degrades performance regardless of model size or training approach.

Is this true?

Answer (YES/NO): NO